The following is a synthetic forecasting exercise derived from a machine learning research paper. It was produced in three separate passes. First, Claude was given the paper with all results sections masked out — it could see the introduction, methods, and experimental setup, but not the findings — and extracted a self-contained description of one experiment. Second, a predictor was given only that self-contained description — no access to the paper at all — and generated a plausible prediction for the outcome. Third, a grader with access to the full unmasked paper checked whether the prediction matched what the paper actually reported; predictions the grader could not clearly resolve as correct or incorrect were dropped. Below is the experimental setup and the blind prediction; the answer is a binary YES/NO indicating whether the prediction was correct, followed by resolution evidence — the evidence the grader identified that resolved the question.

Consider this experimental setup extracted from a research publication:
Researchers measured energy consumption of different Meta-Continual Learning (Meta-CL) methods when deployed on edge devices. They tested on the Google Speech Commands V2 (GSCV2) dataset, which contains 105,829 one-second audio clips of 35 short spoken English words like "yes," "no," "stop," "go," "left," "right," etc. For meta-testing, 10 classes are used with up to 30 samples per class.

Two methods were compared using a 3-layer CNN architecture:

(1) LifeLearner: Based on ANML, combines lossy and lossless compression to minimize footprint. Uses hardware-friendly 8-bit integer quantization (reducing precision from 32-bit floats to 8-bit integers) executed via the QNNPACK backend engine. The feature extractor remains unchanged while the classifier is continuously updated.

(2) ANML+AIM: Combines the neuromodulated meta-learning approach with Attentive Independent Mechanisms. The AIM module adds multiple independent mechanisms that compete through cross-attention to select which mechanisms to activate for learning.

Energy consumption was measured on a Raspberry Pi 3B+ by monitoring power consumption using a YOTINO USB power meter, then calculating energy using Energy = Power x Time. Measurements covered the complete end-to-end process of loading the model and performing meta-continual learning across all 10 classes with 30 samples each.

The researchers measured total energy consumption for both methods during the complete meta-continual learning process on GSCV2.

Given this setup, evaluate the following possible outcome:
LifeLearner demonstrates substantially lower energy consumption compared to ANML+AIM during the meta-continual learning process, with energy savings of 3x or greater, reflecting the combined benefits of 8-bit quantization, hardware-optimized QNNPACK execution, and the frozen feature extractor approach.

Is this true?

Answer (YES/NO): YES